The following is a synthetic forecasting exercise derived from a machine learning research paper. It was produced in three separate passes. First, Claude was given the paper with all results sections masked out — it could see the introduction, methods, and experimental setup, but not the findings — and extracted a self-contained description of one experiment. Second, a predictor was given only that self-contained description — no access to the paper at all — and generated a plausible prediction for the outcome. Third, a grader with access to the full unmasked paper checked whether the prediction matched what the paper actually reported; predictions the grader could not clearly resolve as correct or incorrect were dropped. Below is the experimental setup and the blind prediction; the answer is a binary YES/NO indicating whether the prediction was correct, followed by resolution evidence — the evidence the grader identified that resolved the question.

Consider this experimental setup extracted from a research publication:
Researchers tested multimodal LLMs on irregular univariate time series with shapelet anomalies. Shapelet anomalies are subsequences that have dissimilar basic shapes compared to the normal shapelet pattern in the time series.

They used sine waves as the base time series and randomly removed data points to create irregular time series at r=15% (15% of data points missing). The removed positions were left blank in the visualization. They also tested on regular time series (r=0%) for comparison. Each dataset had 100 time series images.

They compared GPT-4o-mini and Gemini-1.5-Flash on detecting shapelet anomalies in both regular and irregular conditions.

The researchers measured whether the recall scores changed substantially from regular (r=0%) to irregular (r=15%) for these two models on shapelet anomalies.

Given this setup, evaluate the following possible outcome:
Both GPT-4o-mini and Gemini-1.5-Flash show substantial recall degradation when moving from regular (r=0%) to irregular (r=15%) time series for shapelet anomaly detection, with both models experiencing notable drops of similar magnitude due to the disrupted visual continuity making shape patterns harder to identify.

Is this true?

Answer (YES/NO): NO